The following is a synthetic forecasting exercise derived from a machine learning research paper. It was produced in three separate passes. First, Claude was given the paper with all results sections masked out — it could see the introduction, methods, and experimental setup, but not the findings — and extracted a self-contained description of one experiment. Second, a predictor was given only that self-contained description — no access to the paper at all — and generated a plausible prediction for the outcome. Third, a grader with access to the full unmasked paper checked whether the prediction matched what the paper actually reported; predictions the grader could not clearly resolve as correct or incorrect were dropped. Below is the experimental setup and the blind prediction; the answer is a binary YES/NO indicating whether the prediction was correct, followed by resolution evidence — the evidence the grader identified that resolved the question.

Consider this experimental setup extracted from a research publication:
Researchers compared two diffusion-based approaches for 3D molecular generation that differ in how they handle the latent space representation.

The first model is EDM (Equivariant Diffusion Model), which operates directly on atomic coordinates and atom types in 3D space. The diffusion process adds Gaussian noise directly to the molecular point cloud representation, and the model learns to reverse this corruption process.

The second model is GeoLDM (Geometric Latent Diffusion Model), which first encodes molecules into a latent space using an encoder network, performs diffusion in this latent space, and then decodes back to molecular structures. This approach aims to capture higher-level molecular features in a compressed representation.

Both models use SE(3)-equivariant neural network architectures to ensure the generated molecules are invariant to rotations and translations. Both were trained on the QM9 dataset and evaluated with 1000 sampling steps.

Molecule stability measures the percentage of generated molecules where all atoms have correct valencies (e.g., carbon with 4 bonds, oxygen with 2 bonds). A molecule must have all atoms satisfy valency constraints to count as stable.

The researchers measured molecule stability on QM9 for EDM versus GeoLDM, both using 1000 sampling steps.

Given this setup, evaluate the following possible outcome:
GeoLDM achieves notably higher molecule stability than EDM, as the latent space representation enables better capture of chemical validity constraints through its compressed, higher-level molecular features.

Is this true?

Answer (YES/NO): YES